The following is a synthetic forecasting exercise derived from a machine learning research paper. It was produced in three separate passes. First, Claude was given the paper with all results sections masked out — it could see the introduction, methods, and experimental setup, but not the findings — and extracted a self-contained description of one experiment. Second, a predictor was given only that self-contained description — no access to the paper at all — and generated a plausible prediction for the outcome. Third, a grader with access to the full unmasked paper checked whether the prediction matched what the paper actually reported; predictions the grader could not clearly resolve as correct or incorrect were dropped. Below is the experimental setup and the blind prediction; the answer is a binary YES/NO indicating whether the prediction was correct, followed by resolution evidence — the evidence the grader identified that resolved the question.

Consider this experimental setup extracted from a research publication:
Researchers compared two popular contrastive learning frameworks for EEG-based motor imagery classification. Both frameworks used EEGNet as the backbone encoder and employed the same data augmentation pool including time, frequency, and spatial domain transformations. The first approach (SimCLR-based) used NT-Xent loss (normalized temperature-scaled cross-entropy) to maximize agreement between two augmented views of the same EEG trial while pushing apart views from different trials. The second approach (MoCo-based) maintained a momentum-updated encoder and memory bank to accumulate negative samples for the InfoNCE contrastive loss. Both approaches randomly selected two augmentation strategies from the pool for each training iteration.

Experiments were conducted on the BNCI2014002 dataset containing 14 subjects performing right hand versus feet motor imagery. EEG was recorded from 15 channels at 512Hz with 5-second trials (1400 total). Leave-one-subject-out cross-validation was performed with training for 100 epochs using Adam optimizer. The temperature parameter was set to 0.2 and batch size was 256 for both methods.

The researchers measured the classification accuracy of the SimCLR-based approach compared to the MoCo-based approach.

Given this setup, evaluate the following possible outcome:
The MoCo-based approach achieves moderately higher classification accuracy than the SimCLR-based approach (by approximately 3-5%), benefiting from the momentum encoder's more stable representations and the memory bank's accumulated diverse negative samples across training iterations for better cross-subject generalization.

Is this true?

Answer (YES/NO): NO